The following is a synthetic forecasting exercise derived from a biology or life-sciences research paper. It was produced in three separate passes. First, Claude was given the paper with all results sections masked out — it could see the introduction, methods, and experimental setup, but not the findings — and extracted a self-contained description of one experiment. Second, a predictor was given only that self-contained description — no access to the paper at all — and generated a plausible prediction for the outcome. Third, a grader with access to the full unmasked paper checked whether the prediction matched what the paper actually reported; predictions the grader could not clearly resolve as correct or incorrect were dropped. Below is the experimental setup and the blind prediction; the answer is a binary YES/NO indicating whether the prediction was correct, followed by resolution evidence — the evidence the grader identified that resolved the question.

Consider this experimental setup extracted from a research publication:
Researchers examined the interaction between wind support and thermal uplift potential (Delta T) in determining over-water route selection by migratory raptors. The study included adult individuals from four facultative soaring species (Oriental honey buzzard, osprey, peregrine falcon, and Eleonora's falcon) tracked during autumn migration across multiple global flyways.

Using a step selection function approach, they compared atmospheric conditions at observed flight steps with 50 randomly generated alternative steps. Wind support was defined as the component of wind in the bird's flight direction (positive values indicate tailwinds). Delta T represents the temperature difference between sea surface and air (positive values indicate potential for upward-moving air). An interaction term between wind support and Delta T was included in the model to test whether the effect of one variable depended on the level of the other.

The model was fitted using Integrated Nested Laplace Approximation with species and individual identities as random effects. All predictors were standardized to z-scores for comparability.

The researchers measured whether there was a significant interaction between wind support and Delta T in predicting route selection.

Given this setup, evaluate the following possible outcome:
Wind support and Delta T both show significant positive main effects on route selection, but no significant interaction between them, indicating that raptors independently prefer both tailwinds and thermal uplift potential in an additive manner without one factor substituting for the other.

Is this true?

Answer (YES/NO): NO